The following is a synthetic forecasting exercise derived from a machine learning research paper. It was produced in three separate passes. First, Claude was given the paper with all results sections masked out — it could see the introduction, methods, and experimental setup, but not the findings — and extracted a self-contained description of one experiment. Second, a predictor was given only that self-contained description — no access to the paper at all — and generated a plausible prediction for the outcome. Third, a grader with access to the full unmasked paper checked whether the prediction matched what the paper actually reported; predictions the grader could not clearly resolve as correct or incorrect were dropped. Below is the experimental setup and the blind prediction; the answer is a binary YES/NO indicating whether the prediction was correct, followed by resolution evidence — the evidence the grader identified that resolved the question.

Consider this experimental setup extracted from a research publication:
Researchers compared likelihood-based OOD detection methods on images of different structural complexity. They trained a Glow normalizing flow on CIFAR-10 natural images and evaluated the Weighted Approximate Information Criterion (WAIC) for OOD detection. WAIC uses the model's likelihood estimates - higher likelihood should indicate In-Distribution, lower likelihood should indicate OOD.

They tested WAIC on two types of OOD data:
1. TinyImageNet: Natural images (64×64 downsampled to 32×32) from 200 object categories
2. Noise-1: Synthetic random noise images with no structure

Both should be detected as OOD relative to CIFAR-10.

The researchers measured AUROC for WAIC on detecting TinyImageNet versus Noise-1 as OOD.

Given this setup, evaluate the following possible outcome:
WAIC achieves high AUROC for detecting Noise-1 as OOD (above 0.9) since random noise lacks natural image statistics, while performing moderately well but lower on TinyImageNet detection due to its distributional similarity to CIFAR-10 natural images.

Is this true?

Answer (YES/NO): YES